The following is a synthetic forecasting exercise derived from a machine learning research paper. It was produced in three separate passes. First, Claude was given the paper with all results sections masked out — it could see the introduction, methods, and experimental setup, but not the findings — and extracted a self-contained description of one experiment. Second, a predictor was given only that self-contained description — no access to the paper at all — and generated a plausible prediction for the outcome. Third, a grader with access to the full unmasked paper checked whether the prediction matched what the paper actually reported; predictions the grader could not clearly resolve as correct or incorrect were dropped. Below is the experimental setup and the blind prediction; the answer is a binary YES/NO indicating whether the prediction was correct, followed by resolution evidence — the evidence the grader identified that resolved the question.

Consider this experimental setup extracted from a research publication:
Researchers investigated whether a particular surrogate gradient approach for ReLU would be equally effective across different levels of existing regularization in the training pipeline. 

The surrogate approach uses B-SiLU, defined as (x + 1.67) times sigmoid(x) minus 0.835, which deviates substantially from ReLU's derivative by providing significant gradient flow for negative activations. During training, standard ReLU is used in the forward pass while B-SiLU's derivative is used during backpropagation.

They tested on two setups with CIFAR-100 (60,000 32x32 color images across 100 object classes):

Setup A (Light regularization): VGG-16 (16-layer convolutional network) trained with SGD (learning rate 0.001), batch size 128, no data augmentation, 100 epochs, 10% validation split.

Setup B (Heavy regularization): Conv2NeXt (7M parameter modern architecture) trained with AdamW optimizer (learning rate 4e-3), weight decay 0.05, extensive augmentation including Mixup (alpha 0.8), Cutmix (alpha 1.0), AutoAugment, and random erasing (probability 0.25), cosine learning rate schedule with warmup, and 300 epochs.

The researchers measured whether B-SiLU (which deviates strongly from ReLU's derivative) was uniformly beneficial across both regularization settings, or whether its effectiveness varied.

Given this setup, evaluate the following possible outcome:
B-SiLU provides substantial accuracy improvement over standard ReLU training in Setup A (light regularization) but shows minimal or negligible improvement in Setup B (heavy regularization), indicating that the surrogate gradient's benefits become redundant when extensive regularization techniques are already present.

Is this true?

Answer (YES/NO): YES